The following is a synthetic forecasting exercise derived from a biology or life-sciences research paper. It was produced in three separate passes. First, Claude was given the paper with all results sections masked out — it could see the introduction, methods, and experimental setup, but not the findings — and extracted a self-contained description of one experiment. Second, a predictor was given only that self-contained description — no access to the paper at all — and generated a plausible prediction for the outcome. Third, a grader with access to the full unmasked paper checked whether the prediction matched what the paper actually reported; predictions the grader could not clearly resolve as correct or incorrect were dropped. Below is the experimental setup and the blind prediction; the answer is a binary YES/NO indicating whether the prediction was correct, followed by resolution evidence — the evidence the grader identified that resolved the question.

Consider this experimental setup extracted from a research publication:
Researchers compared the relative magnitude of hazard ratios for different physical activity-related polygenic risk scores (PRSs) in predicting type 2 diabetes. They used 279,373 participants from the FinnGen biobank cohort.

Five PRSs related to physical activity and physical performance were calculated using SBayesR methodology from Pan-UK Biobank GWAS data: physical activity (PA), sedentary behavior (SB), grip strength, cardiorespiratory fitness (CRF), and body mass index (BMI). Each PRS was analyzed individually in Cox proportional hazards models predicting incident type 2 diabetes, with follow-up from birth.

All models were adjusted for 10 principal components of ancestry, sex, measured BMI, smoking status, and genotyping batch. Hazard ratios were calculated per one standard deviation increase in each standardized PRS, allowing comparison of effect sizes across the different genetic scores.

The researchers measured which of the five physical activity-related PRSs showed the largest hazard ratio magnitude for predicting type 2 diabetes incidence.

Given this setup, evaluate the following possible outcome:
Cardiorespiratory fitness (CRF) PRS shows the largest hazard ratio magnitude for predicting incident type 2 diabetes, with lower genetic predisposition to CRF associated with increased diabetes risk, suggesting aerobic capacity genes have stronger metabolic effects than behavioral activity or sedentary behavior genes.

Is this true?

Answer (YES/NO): NO